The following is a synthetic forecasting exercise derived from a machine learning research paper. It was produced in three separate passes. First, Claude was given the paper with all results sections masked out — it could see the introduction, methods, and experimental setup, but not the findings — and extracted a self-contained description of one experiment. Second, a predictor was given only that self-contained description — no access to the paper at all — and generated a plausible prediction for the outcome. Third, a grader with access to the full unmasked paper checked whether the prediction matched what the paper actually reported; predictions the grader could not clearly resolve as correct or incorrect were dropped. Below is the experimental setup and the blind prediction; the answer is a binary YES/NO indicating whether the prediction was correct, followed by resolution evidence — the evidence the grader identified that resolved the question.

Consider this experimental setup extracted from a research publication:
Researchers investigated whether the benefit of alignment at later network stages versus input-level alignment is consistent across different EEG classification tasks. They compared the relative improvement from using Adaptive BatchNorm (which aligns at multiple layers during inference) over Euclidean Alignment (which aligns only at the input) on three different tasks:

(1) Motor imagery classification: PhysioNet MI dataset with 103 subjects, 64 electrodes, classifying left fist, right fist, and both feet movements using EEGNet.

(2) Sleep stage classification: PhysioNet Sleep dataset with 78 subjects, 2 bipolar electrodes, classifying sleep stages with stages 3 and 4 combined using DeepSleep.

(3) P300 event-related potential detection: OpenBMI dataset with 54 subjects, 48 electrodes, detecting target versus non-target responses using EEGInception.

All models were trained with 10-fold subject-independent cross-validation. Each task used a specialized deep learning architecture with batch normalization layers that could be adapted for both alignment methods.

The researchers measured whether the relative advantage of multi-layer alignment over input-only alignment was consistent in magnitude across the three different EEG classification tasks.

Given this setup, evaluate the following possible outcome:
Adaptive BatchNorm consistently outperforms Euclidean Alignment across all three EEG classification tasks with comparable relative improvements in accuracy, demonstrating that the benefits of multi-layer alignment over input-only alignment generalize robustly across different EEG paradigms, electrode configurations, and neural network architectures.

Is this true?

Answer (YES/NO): NO